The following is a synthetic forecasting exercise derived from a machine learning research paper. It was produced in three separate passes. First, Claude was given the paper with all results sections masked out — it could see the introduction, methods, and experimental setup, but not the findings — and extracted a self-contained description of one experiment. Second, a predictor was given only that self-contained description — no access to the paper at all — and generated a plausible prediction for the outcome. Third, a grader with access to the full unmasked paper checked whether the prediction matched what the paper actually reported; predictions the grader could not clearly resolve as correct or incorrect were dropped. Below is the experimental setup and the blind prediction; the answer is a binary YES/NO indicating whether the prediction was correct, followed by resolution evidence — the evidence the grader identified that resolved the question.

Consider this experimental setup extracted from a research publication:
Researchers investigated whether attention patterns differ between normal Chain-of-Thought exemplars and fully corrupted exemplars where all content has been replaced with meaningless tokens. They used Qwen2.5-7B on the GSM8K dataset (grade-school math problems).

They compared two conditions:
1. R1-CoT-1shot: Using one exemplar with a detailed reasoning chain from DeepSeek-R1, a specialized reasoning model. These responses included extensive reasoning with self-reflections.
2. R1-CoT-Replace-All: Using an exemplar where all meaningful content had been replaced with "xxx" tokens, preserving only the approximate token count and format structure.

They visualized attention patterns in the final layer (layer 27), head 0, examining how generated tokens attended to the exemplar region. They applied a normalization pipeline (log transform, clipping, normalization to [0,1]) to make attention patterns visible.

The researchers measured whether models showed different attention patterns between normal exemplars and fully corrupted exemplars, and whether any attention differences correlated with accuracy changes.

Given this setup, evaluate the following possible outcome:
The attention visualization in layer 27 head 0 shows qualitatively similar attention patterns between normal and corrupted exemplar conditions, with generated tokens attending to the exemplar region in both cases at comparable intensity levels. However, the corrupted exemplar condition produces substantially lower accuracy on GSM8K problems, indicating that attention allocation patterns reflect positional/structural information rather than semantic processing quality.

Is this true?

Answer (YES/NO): NO